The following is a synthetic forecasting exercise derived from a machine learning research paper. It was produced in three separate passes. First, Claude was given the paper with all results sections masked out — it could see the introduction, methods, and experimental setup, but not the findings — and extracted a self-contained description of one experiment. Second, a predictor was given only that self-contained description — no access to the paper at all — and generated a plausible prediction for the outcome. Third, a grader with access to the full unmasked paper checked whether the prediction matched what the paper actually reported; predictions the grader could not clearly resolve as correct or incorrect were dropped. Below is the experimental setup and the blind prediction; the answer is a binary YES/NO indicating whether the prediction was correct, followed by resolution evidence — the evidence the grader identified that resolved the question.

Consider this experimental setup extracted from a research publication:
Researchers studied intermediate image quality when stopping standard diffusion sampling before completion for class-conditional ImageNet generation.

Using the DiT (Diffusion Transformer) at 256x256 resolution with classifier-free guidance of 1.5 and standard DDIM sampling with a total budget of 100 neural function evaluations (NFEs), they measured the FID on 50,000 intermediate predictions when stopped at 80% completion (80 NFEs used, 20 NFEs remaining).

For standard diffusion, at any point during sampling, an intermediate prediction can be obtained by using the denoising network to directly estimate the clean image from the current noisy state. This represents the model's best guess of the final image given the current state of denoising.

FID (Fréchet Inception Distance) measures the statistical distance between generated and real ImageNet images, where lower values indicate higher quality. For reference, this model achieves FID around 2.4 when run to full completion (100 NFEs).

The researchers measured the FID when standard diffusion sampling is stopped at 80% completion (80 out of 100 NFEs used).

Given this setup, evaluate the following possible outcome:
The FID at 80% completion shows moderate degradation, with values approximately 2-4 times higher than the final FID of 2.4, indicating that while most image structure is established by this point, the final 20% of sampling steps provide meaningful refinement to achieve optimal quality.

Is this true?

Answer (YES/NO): YES